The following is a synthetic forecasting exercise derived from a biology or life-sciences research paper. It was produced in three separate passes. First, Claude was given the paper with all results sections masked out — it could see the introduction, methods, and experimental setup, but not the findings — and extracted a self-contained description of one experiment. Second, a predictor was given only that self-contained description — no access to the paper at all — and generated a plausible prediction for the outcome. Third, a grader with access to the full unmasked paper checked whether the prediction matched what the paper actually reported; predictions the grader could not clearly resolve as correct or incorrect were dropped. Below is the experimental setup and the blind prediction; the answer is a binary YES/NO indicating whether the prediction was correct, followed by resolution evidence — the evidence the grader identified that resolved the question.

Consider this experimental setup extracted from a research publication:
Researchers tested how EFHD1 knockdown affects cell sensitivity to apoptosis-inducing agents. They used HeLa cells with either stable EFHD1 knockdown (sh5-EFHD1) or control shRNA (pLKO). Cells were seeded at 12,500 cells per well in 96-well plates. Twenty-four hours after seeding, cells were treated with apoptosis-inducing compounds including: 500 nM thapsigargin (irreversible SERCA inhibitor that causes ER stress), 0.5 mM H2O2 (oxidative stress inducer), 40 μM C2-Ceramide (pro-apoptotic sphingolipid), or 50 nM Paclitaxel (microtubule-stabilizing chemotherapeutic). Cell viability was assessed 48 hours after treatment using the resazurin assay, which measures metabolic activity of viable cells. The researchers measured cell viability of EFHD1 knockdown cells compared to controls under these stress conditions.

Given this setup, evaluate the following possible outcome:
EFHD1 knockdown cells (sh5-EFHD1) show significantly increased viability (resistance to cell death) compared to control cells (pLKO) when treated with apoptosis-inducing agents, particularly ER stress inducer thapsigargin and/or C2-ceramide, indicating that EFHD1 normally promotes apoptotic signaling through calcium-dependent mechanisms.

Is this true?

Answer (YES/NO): NO